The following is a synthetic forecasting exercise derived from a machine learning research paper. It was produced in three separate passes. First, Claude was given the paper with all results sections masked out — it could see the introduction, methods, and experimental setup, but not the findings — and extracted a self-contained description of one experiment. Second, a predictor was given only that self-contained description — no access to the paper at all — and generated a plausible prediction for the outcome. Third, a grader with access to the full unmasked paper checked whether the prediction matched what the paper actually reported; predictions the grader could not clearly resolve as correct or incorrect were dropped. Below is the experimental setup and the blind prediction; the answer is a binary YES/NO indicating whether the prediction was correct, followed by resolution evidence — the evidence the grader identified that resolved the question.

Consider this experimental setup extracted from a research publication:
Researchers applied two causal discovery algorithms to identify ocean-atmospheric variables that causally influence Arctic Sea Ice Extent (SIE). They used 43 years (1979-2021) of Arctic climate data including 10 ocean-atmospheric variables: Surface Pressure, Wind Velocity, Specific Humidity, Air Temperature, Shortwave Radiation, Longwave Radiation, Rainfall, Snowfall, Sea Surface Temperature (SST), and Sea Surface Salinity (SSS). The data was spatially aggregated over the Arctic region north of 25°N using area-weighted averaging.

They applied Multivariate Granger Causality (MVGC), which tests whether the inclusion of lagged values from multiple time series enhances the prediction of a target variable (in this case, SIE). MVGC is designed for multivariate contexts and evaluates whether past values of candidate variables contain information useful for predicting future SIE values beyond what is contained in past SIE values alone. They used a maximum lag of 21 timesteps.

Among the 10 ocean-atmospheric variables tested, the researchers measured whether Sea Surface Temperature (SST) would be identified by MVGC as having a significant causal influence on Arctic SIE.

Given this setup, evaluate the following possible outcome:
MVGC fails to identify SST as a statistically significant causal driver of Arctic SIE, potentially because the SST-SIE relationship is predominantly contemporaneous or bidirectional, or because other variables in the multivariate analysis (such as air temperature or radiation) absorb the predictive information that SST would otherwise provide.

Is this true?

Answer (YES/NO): YES